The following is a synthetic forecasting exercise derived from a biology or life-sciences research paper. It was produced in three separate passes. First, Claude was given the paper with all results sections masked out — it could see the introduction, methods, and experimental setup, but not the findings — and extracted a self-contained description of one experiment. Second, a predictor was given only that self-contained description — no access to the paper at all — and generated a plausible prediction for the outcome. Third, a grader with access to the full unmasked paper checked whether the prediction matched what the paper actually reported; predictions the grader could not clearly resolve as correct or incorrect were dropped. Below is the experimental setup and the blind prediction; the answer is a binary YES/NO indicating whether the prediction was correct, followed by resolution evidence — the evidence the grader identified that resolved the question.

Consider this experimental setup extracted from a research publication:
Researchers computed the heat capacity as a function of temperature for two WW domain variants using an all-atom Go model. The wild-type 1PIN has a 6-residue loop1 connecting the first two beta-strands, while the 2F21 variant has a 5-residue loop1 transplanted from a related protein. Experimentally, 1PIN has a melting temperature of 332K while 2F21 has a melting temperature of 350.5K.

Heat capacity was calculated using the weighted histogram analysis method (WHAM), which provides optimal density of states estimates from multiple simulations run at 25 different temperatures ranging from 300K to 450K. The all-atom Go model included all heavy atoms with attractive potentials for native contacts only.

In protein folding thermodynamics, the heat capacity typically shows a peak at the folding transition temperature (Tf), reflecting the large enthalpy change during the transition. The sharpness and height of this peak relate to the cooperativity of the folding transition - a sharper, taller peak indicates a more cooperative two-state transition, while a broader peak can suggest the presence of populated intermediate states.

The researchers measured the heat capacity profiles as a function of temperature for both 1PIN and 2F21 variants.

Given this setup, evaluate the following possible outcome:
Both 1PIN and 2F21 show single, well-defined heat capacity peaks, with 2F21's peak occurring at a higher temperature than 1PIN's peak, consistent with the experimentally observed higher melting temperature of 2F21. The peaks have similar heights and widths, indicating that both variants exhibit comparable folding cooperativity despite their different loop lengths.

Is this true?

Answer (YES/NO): NO